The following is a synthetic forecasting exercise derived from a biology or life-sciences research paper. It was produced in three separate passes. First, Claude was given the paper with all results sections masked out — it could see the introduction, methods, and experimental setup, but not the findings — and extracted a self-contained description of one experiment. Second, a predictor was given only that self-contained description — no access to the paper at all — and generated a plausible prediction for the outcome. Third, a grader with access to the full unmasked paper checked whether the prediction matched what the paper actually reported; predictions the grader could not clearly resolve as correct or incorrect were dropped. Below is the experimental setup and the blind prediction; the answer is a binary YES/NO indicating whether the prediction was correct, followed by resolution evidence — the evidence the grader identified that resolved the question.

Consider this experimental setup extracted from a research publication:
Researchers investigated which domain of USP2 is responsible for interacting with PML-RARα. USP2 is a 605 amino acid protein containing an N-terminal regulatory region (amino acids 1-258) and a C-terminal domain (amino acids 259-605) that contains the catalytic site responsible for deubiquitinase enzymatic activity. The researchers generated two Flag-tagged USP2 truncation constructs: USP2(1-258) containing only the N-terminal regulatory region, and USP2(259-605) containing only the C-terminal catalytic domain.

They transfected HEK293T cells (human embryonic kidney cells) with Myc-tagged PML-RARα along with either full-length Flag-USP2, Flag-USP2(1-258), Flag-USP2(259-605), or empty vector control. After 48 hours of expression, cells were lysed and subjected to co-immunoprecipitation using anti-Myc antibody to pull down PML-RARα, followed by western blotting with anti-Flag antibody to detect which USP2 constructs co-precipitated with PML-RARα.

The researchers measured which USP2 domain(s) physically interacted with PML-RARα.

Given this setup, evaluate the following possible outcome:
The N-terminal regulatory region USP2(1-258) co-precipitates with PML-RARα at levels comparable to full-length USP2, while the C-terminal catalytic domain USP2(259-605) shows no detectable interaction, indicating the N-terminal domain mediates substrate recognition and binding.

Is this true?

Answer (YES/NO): NO